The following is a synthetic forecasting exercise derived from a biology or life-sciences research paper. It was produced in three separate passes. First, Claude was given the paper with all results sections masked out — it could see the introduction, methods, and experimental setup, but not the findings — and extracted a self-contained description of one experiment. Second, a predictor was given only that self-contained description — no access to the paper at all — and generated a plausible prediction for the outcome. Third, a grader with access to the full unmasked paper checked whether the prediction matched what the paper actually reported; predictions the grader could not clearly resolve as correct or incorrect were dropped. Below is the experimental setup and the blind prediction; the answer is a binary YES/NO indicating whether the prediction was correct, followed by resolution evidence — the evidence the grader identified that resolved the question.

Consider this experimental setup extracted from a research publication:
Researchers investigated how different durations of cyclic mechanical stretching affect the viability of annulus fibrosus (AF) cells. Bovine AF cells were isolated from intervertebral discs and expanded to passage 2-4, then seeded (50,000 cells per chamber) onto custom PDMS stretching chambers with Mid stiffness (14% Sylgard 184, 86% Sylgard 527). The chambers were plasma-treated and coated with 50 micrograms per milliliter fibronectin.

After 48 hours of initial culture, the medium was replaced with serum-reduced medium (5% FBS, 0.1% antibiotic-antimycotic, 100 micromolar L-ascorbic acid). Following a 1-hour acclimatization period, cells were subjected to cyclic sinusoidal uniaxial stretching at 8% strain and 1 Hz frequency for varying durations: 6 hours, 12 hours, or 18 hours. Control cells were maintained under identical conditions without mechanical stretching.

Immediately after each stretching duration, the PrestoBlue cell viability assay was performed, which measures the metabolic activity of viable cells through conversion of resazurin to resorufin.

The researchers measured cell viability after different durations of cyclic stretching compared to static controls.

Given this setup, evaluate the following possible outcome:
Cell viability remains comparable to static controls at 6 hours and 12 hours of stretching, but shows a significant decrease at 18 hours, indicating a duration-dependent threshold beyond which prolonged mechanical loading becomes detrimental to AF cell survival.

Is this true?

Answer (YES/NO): NO